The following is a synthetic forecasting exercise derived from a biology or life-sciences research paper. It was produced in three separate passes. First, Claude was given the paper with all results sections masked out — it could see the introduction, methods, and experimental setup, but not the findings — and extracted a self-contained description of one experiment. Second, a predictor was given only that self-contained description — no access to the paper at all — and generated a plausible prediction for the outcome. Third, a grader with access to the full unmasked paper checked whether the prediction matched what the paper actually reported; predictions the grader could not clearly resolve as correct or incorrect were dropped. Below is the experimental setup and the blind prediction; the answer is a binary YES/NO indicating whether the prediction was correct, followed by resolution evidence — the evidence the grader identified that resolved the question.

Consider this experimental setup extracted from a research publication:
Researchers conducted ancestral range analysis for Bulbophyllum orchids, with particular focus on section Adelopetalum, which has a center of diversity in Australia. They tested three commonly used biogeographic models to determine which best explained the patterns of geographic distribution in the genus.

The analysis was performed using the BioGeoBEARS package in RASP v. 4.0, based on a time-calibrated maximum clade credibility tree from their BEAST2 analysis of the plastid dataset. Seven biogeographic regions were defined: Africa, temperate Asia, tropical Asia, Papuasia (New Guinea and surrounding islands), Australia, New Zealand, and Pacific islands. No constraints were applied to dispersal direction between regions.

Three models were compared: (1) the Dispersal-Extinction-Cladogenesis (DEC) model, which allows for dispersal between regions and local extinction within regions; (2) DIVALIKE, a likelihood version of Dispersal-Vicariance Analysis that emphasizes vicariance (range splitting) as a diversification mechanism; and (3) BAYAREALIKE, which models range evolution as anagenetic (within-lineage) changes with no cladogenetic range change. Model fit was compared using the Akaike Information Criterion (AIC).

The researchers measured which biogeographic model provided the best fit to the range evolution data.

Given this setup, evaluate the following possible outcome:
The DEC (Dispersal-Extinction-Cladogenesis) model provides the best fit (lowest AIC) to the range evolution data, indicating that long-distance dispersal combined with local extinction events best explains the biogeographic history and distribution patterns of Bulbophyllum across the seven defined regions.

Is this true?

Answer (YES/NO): NO